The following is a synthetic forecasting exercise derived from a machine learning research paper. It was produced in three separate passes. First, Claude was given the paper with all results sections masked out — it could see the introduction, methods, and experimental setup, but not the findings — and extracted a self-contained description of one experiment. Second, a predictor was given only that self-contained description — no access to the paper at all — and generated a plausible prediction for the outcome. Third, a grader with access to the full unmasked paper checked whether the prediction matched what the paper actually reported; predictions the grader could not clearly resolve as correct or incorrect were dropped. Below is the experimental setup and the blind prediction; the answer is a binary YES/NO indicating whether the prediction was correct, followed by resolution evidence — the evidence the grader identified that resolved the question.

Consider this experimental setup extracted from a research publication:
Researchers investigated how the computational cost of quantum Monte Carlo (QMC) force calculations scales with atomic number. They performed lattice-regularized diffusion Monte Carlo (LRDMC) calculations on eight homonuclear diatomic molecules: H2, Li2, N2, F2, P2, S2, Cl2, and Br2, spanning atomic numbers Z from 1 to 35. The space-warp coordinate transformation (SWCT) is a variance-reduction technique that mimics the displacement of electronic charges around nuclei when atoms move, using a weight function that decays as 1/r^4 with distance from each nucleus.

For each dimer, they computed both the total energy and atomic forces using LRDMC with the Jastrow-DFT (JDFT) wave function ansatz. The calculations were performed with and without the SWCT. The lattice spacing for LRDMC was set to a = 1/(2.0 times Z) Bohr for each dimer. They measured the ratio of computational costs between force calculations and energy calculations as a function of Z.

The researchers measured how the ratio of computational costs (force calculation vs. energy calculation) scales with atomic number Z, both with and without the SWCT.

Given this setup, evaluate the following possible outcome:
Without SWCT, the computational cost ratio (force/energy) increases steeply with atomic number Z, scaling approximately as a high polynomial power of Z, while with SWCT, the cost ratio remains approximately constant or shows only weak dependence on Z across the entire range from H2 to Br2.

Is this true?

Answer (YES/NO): YES